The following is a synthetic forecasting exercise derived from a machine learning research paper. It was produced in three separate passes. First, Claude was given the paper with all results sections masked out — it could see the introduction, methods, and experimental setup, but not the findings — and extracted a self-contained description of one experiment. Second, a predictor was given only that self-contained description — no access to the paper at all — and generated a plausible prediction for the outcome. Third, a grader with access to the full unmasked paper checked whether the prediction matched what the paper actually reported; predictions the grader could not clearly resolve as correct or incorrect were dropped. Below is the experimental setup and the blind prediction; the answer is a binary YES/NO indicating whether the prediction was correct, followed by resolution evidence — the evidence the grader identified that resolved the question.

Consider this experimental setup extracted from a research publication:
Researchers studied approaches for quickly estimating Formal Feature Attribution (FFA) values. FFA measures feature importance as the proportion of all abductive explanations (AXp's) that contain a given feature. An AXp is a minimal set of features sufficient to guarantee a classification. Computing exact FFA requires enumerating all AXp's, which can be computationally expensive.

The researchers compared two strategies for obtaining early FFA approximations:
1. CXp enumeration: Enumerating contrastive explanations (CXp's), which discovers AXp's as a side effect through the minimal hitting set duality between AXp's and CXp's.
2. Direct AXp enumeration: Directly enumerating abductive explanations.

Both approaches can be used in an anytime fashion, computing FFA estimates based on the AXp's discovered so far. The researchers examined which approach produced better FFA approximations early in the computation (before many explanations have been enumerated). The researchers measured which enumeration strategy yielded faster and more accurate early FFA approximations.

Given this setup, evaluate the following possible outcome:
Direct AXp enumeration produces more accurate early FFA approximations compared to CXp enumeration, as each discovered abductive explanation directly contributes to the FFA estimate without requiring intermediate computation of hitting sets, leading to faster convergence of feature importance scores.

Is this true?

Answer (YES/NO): NO